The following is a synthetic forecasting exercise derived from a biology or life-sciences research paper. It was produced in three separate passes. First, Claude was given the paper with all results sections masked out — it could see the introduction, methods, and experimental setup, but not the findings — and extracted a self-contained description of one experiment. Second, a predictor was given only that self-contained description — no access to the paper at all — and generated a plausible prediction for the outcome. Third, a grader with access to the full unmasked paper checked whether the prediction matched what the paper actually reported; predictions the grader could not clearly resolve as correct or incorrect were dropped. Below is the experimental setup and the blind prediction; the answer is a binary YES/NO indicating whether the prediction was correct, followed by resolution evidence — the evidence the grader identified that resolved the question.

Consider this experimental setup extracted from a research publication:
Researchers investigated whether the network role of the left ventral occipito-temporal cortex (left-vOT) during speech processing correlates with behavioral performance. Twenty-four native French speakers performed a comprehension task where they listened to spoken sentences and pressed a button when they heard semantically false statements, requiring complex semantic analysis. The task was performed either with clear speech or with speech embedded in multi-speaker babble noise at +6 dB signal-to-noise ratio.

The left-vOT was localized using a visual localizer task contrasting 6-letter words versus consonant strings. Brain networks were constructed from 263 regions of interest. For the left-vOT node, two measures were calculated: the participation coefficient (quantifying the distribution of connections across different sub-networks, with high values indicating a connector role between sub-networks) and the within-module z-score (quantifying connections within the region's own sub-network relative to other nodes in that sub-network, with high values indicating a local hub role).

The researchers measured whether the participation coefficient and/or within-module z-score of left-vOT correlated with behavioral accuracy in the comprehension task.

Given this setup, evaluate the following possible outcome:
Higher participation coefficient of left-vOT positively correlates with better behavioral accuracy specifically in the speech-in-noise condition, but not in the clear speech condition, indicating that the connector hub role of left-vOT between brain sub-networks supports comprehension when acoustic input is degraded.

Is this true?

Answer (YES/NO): NO